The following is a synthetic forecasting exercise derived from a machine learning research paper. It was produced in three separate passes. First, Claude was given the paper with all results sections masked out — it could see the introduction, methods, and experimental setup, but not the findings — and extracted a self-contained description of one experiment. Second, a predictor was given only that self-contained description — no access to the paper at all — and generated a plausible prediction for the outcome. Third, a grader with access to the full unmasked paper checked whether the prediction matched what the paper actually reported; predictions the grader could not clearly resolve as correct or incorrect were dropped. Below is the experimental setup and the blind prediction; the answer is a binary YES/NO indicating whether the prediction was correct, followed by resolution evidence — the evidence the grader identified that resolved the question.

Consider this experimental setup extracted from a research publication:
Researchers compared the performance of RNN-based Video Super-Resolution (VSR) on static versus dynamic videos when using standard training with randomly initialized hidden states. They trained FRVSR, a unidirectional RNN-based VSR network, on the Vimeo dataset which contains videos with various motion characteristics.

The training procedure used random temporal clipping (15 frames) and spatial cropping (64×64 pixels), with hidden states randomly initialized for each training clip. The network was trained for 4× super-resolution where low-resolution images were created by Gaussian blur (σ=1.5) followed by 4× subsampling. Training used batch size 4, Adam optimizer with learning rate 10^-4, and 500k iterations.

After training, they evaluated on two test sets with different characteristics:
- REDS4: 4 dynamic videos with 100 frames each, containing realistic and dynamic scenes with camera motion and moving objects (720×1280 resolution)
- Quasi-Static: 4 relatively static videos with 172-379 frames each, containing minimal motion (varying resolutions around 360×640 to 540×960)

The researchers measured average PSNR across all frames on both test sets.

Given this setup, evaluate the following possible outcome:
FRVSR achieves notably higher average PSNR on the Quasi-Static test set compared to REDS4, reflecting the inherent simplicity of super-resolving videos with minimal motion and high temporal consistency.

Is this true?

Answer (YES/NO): NO